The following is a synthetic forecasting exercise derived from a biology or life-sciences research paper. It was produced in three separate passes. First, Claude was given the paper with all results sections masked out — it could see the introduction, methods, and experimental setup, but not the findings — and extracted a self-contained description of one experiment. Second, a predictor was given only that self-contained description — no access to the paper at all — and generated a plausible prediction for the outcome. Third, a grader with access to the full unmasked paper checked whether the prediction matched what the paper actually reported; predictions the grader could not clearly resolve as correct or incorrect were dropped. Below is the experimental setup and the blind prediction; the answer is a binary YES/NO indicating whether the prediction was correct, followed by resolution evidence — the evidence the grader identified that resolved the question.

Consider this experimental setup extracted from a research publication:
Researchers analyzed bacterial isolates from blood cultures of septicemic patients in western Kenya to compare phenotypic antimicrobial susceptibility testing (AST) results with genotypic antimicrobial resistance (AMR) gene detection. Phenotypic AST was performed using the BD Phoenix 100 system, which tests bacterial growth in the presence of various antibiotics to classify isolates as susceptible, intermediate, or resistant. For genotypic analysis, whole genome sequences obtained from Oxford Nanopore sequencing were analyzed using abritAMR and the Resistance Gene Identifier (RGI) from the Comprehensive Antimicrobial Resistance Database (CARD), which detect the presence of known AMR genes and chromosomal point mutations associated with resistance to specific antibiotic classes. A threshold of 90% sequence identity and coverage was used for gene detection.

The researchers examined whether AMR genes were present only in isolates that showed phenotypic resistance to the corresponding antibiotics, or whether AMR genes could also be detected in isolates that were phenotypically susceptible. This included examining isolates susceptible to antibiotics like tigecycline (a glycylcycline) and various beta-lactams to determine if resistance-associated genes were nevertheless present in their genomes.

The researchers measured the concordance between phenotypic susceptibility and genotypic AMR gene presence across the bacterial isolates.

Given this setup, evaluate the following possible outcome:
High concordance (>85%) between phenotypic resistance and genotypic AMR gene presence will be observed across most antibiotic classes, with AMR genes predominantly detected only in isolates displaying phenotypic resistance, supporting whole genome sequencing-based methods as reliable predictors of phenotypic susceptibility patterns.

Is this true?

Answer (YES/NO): NO